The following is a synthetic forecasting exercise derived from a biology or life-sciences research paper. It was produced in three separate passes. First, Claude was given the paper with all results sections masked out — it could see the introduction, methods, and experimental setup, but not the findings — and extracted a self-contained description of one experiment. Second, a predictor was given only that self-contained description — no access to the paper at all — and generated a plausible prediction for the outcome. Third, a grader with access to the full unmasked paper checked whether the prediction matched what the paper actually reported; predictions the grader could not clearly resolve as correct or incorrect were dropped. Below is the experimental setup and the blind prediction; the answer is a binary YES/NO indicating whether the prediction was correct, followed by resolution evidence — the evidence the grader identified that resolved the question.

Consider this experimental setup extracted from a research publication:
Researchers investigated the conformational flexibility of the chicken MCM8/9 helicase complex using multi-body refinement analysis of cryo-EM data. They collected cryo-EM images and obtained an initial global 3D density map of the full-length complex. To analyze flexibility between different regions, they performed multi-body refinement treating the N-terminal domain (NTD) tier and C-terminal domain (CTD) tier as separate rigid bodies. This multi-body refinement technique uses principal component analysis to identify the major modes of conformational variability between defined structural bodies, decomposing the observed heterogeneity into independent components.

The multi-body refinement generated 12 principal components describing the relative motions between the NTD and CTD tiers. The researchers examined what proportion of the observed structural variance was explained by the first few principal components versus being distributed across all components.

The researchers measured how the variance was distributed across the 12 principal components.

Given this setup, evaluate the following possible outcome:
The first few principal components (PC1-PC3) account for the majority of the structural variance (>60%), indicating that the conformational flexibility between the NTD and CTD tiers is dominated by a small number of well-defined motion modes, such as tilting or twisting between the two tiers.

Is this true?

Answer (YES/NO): NO